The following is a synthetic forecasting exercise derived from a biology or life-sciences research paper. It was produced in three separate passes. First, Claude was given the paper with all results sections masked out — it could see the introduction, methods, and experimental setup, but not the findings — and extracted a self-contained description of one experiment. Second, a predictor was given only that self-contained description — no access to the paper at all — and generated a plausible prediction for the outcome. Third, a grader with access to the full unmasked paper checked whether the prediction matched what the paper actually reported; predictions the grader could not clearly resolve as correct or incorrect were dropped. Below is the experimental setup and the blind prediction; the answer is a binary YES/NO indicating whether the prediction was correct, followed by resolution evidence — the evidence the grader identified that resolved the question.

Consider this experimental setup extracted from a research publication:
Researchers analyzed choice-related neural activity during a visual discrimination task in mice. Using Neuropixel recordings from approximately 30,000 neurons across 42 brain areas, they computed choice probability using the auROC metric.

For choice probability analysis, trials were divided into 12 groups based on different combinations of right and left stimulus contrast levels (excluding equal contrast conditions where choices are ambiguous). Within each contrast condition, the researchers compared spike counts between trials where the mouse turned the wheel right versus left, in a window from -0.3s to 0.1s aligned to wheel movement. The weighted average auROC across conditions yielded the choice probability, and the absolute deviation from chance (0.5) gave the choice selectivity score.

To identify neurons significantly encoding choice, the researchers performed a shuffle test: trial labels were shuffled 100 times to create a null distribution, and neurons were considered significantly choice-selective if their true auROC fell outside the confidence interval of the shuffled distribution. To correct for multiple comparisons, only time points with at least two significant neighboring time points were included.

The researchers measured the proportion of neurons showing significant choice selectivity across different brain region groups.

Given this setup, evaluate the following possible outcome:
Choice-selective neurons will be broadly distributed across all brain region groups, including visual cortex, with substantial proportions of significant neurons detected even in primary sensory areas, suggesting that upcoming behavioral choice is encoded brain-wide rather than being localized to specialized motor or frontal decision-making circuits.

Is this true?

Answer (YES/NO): NO